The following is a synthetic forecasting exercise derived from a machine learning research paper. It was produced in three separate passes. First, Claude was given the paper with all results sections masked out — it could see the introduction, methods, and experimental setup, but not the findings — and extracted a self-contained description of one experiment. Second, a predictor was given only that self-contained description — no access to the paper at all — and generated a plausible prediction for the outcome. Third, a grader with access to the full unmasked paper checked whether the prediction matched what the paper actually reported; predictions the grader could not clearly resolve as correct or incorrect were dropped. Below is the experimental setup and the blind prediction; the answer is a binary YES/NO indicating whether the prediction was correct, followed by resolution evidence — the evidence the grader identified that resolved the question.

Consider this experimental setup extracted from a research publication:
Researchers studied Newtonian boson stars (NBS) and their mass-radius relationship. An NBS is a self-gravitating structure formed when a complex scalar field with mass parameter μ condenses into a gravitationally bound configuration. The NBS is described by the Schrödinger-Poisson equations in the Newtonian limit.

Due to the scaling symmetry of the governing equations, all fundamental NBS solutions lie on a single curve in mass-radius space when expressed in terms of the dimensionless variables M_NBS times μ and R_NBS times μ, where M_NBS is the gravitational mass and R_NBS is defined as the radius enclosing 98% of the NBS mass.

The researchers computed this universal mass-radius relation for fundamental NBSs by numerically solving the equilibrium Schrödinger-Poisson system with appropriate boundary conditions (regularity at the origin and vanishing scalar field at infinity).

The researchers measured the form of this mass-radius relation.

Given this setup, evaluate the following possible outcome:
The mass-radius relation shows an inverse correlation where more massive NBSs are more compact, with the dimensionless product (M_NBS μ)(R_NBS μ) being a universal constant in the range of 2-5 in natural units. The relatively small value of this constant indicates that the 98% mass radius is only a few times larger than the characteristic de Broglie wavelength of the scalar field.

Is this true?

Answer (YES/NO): NO